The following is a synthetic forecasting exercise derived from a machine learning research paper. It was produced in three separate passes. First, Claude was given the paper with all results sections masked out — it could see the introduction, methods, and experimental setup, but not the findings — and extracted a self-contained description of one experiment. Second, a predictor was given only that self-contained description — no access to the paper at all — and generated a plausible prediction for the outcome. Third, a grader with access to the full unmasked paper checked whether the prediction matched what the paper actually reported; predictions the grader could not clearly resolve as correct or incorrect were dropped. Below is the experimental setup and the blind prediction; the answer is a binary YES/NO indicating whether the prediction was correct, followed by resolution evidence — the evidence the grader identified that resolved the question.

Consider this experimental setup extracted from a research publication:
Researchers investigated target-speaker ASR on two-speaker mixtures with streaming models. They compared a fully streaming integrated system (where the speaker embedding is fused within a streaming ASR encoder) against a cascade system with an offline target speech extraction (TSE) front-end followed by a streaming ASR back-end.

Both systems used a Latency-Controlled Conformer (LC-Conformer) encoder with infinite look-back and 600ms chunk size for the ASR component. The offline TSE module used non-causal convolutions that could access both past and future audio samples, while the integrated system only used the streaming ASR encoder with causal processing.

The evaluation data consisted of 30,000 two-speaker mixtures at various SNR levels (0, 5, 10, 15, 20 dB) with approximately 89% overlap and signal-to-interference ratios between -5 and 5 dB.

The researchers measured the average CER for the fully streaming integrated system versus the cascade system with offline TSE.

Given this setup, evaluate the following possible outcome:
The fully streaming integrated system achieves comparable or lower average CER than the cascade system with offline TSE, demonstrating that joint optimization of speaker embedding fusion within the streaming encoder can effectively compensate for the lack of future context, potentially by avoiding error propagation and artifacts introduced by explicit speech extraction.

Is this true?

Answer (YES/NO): YES